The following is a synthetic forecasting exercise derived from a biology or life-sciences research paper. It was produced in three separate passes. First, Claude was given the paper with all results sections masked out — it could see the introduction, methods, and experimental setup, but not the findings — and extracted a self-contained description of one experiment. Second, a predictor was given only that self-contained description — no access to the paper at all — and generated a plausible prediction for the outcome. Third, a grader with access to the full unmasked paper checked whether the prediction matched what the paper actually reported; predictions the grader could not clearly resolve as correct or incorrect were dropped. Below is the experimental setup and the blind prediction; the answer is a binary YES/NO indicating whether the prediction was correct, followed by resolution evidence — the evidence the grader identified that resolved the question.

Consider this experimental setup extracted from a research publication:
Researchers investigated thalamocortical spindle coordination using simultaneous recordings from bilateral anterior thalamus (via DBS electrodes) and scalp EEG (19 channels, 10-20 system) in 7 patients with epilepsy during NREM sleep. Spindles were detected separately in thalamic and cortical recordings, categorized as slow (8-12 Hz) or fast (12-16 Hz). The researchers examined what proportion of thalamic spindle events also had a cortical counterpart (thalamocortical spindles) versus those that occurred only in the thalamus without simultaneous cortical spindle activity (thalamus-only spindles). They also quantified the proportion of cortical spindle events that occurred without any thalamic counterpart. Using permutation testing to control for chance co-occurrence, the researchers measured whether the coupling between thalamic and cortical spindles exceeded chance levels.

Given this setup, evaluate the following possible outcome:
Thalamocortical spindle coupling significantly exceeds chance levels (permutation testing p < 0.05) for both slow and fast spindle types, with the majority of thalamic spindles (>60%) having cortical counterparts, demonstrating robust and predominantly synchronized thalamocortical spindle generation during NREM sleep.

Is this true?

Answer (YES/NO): NO